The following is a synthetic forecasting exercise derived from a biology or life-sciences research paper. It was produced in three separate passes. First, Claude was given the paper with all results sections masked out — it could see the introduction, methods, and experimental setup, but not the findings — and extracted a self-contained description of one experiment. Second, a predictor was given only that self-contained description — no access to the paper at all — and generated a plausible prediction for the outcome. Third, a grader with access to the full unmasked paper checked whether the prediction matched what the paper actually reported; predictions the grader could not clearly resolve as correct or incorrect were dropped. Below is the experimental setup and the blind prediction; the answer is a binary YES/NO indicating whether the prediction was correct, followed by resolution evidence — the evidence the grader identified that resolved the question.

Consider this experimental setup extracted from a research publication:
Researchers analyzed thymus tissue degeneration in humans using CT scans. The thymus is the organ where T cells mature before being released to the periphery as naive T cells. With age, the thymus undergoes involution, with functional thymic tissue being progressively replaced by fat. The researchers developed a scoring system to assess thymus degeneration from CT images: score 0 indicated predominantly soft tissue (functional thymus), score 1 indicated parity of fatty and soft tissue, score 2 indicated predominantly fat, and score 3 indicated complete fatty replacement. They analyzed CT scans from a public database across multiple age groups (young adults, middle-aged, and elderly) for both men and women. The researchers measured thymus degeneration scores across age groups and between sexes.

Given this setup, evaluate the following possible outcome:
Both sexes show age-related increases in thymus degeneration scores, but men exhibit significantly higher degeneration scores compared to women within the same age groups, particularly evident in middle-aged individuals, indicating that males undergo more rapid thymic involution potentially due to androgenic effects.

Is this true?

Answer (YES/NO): YES